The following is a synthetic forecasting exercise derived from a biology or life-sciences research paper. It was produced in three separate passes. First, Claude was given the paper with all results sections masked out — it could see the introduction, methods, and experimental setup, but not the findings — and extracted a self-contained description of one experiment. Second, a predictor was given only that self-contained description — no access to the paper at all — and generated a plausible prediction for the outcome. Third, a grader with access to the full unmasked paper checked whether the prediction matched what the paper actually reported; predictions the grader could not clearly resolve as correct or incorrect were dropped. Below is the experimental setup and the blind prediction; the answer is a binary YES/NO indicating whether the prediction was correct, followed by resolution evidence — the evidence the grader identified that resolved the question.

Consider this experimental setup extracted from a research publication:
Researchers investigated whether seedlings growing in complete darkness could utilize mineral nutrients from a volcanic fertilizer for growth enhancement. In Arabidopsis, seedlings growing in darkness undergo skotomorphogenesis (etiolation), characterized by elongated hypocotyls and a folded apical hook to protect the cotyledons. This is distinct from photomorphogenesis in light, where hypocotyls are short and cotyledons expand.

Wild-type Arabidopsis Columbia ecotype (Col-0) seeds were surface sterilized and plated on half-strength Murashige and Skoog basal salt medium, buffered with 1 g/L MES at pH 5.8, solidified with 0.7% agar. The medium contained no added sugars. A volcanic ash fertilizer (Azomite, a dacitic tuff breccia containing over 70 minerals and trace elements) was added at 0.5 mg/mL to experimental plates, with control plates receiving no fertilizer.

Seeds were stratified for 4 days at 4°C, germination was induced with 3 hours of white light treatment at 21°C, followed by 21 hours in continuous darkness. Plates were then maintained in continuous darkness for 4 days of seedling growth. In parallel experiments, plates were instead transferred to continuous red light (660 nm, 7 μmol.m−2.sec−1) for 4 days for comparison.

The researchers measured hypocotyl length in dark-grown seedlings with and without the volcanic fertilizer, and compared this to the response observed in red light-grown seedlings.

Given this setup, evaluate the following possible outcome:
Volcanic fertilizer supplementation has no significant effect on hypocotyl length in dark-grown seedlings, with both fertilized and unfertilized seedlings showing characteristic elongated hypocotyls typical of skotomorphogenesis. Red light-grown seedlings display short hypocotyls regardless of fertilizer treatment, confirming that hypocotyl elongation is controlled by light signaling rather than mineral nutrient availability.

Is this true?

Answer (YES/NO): NO